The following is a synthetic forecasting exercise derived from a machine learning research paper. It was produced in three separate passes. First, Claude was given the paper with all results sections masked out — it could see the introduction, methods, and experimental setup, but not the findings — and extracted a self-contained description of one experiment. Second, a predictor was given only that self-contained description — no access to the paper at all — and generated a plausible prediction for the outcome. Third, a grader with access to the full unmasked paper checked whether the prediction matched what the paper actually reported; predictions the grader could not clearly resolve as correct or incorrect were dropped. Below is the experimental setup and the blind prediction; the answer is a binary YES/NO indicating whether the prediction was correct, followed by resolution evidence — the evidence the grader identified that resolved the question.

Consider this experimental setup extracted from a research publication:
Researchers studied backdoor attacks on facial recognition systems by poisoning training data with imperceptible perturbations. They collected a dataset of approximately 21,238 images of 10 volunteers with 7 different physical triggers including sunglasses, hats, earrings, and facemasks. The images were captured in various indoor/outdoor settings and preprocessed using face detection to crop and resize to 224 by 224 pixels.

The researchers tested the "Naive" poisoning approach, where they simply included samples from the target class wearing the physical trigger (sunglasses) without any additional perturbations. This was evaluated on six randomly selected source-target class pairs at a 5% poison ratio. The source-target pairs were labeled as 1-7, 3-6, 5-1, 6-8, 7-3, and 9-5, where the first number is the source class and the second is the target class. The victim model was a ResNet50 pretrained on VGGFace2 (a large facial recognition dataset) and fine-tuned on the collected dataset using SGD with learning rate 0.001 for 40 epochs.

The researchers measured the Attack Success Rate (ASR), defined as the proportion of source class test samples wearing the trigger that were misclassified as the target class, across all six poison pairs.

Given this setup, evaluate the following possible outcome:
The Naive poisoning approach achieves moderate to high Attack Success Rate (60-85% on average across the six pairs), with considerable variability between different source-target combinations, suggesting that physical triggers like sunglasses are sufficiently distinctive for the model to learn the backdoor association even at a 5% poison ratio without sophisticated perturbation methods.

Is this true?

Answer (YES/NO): NO